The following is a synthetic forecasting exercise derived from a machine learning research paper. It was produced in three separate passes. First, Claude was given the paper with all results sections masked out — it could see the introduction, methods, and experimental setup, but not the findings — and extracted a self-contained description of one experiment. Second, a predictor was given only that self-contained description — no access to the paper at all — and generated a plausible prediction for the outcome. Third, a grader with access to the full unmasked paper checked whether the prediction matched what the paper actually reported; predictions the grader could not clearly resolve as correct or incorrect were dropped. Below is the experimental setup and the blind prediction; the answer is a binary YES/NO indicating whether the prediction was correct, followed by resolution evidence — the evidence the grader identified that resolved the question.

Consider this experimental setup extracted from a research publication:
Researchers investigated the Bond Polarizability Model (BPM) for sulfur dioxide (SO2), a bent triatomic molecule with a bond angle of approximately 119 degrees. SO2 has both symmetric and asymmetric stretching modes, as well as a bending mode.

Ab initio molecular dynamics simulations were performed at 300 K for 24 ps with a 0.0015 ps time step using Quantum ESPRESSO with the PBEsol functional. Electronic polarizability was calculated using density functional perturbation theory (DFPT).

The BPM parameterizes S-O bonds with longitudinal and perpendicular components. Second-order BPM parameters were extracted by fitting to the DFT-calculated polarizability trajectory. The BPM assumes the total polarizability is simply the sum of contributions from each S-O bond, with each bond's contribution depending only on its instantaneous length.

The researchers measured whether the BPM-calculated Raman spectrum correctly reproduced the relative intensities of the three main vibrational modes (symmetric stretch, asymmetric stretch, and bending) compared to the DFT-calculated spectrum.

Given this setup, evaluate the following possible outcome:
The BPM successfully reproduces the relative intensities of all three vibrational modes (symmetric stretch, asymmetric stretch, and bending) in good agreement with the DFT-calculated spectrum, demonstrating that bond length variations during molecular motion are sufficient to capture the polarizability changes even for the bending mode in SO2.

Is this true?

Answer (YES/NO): NO